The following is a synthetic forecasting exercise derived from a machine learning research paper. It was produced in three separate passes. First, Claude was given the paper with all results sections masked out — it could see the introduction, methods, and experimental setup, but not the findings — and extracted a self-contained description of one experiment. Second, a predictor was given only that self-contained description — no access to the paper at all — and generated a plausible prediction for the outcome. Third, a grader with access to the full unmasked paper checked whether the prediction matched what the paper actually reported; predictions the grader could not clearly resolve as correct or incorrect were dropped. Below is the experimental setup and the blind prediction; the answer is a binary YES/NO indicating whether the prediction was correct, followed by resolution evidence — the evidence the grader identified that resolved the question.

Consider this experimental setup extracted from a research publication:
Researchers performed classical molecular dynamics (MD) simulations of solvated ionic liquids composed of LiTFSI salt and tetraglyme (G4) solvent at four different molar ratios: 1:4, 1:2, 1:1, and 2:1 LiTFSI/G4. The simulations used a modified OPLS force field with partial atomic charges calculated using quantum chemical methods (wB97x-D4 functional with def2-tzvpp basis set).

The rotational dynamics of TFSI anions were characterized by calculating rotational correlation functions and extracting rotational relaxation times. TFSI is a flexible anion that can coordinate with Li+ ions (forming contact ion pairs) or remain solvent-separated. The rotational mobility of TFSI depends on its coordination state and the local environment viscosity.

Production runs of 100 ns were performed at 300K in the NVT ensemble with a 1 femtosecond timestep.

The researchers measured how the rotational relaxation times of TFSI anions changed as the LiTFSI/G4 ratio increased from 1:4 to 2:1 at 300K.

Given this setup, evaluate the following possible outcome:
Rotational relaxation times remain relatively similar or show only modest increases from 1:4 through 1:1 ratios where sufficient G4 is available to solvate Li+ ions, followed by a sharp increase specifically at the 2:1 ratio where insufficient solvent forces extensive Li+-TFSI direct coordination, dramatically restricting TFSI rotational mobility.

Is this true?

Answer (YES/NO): NO